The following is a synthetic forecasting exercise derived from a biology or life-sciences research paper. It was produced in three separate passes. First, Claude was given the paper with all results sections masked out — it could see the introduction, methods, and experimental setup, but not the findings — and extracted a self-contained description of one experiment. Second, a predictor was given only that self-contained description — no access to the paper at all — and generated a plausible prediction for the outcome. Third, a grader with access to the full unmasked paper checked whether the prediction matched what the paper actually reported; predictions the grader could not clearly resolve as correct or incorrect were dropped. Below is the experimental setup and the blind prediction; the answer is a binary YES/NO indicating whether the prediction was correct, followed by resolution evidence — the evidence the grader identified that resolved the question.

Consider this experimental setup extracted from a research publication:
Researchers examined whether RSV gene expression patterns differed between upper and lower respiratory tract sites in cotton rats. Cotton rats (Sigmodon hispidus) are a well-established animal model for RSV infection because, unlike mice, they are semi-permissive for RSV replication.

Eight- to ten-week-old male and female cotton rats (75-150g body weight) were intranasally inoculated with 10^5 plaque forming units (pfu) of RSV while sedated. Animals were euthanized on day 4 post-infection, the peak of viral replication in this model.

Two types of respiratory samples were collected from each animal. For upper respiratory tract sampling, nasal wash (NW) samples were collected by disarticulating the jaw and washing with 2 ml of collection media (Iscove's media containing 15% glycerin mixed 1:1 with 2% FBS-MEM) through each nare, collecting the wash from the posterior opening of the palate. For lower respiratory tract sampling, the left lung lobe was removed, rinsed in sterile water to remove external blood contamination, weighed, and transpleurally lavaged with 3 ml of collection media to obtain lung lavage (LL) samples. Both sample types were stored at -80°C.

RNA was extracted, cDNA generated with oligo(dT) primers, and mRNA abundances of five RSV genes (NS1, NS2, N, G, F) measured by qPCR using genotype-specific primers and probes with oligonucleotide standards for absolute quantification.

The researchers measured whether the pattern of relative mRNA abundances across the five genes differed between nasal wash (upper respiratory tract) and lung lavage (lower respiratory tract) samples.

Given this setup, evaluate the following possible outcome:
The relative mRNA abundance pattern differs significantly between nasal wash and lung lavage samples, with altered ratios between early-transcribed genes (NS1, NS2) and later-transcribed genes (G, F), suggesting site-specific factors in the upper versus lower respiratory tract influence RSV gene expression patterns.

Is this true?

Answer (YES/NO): NO